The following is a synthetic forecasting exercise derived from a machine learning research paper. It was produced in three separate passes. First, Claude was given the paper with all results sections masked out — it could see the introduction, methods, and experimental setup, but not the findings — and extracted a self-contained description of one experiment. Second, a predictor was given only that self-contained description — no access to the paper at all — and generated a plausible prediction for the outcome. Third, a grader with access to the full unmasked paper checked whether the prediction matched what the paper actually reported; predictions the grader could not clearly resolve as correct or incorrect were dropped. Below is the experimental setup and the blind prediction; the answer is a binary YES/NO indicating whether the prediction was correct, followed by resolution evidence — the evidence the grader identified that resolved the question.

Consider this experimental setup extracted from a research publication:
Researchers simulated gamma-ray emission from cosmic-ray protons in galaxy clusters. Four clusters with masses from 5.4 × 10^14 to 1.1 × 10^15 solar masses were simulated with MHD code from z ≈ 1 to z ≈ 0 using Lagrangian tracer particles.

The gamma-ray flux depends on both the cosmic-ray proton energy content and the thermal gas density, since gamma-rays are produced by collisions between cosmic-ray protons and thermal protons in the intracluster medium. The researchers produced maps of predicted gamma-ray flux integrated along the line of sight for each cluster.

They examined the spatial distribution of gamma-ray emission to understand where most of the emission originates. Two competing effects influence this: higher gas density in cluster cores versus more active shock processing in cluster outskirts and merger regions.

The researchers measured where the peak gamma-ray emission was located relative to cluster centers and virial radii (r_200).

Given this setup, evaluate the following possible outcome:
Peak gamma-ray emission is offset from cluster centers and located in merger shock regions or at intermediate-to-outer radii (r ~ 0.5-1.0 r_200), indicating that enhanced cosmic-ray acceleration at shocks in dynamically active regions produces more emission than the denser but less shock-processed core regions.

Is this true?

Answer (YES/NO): NO